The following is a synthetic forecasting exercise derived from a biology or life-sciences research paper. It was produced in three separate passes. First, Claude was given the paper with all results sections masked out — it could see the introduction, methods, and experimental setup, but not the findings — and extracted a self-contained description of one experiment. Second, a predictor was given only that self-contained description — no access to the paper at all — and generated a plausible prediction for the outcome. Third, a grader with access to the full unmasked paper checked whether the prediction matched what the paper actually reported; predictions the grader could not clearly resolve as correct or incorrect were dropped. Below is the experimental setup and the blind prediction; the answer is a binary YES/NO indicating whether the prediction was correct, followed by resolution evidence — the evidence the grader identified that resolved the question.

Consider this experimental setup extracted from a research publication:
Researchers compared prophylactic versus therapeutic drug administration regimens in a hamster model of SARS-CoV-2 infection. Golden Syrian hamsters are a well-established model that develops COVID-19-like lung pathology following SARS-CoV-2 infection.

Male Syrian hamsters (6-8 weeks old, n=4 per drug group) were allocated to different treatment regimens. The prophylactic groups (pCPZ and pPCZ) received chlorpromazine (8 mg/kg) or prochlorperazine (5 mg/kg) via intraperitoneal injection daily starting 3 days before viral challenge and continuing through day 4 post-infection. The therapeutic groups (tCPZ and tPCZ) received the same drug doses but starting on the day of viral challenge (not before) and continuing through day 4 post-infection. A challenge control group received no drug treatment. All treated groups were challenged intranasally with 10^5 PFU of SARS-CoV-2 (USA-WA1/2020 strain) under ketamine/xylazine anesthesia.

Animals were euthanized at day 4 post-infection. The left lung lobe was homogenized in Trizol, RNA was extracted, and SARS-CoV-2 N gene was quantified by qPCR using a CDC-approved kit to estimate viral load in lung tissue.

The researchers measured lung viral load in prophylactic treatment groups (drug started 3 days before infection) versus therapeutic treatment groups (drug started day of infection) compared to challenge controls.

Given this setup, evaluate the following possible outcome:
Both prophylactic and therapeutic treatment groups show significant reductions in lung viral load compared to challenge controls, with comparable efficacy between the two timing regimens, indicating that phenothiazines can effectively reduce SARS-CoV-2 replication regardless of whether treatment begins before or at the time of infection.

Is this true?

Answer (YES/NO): YES